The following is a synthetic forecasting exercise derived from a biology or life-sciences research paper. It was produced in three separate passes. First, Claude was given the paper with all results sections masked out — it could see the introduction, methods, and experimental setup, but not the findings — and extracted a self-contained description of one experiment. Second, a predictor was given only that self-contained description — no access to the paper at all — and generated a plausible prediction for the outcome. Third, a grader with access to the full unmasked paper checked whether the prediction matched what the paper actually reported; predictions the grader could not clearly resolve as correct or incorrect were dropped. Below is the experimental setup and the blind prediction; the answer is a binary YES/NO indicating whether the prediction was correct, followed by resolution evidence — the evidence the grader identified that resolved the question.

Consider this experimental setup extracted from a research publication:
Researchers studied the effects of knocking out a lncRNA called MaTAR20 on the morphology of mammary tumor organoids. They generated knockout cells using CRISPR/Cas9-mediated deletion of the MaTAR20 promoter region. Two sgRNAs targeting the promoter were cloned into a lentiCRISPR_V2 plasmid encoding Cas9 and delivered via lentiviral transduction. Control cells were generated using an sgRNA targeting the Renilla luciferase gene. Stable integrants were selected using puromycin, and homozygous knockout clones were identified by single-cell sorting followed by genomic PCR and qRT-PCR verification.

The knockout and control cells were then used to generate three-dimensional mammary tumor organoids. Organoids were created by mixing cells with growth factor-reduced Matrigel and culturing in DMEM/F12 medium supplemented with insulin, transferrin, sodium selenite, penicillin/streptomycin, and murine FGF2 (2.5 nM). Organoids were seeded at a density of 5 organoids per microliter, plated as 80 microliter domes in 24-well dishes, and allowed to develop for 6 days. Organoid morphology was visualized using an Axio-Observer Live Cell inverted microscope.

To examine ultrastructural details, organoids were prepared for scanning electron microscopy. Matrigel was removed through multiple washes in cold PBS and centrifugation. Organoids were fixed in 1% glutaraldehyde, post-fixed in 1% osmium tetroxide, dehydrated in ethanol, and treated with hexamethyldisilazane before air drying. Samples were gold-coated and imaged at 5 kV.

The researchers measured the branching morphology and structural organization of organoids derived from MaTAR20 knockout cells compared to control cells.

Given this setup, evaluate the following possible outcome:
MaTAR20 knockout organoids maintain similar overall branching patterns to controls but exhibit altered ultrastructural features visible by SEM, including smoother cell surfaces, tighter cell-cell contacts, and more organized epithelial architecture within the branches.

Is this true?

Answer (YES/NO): NO